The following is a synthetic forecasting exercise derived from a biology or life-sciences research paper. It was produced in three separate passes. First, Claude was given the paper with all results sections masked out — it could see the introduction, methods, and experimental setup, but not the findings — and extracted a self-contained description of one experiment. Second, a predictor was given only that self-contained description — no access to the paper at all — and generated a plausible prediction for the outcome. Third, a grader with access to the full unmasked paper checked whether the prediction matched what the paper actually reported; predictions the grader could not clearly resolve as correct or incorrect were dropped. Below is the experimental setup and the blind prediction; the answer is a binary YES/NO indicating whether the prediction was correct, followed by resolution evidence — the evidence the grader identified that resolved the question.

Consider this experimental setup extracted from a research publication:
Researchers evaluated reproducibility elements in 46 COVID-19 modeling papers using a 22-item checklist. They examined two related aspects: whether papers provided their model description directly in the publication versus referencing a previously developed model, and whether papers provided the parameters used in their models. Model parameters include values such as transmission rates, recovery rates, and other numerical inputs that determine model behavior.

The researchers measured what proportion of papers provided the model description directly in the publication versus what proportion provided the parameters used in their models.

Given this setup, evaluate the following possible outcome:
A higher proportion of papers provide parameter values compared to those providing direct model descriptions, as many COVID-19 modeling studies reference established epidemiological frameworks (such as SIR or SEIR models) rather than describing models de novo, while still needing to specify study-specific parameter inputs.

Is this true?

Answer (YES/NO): NO